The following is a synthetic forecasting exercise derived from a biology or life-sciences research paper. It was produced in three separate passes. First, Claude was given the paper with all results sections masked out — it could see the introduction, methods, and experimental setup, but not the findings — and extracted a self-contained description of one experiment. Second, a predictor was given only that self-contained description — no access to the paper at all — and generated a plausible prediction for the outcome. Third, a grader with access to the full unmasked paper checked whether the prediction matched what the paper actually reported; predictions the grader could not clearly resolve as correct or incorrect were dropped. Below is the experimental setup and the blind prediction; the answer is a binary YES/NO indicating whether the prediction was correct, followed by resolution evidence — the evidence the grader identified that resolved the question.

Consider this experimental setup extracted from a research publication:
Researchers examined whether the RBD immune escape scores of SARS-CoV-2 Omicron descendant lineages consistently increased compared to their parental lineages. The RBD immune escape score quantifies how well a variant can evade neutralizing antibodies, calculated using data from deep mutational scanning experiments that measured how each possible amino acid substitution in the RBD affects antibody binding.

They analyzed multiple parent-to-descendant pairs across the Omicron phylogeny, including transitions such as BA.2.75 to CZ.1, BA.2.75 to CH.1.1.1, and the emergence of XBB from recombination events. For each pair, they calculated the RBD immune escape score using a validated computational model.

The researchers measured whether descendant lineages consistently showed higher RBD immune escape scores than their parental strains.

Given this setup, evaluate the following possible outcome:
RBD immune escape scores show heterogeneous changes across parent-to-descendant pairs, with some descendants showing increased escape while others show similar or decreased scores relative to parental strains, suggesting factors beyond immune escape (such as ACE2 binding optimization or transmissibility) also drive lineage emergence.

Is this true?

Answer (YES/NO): NO